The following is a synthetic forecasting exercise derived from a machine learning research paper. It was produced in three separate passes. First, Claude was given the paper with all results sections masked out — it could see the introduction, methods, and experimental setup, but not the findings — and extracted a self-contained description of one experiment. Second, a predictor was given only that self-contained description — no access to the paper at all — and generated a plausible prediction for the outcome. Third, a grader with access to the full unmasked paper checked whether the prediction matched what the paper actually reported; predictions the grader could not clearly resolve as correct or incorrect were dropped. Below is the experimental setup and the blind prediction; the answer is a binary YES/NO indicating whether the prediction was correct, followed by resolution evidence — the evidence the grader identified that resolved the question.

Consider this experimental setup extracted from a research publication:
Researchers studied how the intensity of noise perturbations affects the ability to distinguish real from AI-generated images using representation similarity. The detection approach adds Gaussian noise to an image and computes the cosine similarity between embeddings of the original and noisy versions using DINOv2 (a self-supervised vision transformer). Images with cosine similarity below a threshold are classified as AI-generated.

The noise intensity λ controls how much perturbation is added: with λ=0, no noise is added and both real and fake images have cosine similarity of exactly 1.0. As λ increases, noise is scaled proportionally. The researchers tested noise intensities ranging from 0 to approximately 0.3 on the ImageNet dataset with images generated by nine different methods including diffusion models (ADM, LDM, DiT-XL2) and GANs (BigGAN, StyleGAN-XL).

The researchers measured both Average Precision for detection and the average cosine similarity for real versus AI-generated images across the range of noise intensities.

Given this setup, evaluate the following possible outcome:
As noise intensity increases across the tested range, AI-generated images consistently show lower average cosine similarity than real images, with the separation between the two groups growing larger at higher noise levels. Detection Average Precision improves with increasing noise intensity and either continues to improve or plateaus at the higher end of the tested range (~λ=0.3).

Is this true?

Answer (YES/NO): NO